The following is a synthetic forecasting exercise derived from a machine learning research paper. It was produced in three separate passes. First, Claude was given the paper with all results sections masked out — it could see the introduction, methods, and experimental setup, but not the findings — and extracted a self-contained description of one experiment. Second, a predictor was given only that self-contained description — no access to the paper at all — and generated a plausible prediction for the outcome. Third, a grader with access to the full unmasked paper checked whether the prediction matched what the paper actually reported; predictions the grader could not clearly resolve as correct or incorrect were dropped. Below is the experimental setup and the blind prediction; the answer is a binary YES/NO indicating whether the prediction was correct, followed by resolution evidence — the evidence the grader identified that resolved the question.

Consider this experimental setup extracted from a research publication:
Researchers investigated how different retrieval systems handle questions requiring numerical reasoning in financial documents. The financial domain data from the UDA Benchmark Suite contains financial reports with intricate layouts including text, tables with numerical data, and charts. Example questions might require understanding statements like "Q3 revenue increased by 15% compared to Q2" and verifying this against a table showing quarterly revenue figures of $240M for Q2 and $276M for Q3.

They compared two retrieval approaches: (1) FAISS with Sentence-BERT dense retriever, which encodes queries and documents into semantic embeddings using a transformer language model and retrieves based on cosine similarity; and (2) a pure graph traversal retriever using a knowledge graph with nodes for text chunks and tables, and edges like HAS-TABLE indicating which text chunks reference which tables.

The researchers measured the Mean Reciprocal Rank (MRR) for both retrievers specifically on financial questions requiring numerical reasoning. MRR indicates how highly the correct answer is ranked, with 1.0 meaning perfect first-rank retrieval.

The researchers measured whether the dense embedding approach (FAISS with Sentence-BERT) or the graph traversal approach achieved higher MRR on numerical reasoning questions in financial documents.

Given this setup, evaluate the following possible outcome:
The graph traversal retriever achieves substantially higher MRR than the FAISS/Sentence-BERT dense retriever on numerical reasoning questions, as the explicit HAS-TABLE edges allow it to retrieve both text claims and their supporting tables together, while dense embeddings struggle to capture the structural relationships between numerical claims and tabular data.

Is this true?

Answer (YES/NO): NO